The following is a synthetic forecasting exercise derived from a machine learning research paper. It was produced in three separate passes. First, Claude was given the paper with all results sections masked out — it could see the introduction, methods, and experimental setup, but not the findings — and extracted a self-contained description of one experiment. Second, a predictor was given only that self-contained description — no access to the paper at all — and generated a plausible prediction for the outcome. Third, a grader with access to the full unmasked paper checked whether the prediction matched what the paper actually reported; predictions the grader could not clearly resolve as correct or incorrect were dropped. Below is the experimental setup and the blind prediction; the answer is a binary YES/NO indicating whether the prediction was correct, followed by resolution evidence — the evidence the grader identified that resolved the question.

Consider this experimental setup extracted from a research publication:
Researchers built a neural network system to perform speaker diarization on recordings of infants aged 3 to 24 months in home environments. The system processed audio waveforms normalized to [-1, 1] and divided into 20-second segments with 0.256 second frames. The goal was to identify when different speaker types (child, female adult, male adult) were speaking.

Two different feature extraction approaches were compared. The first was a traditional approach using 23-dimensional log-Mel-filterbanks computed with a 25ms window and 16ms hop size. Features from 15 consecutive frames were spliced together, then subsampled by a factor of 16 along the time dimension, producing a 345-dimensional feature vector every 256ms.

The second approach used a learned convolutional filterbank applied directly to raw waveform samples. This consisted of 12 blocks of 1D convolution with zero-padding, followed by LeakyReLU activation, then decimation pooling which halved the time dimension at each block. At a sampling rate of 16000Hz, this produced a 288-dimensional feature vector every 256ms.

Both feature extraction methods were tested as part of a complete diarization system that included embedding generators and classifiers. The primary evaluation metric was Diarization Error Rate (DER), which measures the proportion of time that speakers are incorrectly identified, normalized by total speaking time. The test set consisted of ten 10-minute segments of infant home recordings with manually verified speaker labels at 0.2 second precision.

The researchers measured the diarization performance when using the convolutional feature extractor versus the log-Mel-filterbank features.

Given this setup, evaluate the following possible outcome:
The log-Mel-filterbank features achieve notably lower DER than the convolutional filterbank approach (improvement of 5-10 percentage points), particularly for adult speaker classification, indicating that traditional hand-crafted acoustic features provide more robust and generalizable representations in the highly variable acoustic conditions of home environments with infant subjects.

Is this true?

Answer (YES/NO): NO